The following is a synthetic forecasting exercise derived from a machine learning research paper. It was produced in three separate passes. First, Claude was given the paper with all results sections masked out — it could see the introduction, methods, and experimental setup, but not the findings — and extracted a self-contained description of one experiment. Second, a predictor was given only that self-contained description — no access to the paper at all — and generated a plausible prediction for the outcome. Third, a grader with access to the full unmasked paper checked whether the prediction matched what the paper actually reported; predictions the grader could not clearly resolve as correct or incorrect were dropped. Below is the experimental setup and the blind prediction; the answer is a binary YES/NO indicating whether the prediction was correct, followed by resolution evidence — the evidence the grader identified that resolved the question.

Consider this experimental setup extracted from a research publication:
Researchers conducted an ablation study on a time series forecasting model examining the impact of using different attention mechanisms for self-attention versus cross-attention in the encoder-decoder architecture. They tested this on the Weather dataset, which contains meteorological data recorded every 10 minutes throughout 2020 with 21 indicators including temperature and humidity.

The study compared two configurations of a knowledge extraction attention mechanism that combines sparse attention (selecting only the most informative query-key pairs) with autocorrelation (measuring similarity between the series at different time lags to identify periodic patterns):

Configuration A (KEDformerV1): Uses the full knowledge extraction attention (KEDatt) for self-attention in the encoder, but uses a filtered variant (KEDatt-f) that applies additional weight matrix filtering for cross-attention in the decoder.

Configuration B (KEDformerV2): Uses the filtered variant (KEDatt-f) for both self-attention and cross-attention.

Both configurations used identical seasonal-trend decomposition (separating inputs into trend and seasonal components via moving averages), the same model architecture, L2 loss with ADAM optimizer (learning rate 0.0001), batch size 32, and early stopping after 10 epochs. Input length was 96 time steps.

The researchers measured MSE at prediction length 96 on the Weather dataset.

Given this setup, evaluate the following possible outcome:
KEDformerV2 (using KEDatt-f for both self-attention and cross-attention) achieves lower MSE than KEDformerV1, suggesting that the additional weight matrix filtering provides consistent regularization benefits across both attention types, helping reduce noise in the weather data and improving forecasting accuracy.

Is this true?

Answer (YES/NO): NO